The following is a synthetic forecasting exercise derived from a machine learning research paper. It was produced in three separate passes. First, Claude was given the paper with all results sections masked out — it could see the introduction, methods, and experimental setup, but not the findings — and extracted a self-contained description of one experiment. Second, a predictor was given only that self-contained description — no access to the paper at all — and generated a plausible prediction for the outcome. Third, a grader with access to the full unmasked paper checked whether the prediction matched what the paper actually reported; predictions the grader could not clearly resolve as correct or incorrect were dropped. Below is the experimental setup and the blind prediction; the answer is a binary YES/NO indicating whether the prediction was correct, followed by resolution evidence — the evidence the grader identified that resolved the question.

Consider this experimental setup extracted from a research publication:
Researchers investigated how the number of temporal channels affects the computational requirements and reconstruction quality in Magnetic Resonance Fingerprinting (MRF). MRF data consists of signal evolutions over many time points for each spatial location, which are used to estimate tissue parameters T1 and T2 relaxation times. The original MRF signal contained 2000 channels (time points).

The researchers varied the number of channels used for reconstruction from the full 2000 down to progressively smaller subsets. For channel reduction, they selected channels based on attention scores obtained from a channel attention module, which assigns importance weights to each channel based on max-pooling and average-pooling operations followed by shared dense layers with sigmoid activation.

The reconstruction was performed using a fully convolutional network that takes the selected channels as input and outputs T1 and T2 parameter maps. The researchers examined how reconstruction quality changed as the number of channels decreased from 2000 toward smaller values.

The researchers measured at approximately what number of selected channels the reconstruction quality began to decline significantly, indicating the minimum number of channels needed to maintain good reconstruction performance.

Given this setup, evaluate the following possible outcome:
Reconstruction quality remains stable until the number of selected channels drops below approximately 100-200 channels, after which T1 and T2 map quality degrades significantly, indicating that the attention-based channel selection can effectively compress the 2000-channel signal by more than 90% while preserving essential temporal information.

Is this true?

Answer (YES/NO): YES